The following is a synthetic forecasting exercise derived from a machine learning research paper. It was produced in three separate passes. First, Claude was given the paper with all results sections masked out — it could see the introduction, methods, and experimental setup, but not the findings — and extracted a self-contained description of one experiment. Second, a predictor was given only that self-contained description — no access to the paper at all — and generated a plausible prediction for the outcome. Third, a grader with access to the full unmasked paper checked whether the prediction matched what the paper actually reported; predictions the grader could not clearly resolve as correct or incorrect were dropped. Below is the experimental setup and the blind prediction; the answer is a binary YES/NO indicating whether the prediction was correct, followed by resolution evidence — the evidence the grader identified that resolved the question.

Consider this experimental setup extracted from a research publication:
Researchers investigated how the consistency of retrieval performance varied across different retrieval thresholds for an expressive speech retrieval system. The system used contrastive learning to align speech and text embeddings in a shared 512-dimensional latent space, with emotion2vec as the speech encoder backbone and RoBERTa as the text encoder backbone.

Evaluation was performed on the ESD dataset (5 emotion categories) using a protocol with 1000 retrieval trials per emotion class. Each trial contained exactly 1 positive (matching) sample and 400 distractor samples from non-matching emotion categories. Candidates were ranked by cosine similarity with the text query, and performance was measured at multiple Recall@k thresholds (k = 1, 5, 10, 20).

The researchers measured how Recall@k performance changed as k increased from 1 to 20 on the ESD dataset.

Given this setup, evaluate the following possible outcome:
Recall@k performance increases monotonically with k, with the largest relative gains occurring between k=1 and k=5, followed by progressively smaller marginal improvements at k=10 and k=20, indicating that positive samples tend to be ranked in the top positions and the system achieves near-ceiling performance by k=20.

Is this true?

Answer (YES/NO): YES